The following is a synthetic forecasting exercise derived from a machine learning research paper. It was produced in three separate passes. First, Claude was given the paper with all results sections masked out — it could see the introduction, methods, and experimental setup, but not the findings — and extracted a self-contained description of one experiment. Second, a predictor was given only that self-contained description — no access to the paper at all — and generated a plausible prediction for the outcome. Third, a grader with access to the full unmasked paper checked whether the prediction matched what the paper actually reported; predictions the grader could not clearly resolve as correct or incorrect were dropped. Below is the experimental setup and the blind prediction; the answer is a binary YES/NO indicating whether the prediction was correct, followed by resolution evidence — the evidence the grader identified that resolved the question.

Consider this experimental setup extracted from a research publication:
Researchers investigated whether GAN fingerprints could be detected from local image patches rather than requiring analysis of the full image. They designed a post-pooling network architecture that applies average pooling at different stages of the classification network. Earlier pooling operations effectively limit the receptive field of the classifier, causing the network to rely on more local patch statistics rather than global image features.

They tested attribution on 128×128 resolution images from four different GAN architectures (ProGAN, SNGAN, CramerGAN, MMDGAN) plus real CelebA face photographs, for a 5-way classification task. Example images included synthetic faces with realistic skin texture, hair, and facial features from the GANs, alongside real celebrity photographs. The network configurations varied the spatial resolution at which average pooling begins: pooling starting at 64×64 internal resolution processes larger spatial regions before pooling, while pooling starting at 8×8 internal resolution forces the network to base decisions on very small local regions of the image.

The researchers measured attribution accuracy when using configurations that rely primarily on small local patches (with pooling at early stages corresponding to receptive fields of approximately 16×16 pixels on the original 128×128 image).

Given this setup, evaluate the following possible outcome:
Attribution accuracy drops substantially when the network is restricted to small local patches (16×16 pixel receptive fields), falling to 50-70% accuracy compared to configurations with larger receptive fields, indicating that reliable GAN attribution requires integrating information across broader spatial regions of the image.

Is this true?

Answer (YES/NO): NO